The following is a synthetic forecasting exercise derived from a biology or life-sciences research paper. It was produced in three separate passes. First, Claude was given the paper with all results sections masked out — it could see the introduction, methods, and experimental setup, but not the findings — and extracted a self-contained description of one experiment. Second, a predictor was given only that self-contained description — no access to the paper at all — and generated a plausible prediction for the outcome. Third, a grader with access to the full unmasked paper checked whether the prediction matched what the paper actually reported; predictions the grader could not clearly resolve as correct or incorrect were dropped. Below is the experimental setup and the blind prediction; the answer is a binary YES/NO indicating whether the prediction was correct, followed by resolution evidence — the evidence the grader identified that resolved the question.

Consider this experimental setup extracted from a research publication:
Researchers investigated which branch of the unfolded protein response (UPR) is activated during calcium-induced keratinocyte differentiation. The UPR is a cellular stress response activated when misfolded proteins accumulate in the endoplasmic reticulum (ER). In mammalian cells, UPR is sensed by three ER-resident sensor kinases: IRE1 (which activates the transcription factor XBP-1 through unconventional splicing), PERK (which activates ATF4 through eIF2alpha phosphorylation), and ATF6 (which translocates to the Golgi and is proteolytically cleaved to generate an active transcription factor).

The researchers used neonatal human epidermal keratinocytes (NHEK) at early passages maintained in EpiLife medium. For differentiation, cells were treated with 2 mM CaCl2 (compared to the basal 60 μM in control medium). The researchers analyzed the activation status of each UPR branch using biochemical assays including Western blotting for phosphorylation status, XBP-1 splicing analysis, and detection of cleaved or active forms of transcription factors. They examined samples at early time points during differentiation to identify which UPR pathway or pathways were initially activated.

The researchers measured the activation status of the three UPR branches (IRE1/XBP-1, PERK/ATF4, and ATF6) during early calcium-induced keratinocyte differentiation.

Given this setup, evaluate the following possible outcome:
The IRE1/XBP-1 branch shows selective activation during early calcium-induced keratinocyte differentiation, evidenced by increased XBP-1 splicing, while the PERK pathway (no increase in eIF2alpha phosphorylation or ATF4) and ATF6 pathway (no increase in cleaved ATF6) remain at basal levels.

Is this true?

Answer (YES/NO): NO